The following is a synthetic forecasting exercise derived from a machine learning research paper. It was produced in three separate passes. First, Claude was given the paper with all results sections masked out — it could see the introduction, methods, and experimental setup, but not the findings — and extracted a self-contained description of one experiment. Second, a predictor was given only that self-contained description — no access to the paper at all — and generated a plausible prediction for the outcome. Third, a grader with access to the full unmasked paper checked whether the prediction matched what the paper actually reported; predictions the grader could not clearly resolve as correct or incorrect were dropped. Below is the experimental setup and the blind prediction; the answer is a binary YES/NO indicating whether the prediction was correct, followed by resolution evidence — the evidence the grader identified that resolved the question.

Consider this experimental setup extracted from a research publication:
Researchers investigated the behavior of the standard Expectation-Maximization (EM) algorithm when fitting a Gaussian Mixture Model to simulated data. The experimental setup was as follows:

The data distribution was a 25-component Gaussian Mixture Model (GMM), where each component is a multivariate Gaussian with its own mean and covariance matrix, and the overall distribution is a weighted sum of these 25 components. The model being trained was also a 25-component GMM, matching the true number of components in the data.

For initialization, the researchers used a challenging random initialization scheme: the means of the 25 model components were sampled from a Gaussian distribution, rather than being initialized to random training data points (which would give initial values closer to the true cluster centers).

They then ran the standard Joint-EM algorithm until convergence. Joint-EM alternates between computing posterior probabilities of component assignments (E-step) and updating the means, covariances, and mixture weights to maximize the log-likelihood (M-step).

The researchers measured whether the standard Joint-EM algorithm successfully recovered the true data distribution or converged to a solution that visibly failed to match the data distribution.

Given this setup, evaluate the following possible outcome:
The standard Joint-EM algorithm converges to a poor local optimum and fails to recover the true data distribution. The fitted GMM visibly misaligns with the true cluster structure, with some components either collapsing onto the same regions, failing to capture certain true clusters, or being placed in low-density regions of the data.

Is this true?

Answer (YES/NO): YES